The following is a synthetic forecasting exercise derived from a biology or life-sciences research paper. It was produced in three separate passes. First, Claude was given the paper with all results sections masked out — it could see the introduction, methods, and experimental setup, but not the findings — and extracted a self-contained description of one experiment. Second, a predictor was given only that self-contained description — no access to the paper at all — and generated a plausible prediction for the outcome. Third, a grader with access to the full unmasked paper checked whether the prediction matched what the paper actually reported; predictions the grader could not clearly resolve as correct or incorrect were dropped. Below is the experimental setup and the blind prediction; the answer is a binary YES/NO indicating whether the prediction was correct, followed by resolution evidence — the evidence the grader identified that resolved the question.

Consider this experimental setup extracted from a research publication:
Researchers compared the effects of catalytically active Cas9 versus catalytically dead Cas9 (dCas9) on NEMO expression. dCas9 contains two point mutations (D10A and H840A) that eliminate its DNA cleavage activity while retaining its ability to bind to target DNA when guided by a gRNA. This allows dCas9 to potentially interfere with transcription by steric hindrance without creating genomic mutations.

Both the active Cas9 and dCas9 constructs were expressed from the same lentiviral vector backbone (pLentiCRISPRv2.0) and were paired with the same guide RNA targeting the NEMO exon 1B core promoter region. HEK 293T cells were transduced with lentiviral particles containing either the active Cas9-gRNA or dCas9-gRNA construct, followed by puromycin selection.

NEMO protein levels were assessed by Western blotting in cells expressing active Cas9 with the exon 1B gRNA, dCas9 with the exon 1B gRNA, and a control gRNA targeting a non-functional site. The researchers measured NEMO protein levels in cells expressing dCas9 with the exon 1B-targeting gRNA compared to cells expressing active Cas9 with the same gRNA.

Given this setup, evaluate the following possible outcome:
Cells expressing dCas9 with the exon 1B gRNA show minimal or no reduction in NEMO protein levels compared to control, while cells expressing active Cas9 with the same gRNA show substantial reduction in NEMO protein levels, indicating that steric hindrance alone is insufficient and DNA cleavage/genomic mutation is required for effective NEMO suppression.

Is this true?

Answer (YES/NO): NO